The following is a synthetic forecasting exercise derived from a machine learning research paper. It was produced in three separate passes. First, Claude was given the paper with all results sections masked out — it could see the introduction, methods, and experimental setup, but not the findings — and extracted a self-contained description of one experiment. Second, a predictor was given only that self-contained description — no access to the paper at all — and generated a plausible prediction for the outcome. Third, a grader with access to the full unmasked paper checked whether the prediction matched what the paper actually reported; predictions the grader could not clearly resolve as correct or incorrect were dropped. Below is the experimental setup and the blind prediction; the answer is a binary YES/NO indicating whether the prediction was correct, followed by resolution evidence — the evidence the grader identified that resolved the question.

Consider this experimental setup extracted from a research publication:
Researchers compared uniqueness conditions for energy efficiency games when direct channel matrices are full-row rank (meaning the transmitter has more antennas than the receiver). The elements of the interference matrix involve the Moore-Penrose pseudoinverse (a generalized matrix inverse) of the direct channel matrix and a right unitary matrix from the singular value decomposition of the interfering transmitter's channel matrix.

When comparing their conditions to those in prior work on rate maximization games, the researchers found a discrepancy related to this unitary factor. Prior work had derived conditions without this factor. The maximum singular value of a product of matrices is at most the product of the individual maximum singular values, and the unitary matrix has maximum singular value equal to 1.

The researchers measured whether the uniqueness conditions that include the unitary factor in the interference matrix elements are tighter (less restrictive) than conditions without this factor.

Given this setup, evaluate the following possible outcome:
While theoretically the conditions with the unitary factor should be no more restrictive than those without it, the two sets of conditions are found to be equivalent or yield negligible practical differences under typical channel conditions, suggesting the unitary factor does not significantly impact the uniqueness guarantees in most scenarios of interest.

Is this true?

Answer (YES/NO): NO